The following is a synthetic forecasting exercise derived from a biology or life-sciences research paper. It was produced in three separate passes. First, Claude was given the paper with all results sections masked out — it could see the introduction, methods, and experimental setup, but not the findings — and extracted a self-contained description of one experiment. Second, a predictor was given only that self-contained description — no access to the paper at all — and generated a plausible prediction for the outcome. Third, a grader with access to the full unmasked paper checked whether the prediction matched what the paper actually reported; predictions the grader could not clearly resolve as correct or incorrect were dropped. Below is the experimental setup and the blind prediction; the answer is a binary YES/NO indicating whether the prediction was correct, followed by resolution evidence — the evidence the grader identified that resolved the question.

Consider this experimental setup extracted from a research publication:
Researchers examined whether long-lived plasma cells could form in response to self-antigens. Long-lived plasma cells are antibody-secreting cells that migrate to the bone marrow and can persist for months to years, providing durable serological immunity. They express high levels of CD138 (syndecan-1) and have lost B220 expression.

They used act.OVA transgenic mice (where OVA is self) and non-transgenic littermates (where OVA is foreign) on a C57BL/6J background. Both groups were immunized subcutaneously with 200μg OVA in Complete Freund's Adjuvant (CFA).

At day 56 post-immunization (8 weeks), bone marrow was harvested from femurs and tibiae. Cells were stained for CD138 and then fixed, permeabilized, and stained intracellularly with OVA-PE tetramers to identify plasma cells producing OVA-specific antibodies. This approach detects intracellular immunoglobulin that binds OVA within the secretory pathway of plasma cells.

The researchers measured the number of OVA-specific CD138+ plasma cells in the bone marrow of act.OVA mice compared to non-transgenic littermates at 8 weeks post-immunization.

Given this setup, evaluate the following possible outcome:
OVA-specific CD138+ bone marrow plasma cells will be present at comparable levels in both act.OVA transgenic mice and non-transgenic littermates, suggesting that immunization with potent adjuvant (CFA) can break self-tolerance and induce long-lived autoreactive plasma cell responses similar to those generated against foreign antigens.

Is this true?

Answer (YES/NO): NO